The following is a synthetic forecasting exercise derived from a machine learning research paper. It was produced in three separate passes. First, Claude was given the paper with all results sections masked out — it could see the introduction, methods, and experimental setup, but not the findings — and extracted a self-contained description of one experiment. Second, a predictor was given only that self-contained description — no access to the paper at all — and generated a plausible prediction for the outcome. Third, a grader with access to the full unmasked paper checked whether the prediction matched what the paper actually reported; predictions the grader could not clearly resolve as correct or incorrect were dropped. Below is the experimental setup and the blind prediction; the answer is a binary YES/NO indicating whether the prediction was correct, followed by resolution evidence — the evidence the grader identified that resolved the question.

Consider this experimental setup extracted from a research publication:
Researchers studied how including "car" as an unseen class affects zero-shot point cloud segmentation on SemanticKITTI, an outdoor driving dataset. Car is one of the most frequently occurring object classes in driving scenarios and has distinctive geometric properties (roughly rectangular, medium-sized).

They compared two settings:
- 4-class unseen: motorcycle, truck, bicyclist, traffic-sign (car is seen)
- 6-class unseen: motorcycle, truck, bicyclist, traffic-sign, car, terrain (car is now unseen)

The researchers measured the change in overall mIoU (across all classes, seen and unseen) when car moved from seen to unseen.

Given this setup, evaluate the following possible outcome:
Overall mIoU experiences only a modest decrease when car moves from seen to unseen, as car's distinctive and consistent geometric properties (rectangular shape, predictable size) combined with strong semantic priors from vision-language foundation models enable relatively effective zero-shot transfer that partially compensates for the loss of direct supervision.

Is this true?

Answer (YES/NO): NO